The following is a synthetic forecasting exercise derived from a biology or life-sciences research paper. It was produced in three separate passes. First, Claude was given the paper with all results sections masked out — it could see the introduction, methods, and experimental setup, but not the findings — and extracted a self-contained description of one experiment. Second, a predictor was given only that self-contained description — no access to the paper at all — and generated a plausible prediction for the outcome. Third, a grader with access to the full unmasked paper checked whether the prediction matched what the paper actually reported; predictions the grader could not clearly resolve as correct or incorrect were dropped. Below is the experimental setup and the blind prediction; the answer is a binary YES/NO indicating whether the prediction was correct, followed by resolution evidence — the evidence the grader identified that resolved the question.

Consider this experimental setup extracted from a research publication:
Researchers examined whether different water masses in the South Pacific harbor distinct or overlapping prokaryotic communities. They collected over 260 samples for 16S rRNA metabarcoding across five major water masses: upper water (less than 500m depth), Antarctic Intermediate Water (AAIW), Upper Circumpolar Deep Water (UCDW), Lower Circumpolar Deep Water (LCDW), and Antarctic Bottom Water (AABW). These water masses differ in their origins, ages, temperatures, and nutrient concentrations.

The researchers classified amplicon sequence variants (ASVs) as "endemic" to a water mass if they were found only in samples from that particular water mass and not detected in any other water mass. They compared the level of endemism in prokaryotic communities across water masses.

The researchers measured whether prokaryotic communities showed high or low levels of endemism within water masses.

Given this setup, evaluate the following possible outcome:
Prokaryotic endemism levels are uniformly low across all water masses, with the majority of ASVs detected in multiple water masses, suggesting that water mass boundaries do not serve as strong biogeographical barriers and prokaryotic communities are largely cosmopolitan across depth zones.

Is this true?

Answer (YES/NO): NO